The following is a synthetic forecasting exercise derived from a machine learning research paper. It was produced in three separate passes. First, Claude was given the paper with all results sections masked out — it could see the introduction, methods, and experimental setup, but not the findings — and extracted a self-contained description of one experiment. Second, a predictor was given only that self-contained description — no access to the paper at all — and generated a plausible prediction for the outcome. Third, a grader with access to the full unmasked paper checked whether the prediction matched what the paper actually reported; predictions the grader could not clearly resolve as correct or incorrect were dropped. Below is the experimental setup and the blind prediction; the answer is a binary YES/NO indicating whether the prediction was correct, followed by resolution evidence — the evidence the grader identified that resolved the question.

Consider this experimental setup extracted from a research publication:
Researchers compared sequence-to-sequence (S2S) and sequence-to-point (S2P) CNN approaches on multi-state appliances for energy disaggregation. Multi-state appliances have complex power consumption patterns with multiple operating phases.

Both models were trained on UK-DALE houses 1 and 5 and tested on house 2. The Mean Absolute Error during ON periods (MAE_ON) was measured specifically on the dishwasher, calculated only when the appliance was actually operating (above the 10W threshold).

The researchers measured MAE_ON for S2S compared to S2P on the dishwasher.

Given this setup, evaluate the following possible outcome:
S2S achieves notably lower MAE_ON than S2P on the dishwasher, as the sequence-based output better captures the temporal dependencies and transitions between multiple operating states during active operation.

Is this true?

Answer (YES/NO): NO